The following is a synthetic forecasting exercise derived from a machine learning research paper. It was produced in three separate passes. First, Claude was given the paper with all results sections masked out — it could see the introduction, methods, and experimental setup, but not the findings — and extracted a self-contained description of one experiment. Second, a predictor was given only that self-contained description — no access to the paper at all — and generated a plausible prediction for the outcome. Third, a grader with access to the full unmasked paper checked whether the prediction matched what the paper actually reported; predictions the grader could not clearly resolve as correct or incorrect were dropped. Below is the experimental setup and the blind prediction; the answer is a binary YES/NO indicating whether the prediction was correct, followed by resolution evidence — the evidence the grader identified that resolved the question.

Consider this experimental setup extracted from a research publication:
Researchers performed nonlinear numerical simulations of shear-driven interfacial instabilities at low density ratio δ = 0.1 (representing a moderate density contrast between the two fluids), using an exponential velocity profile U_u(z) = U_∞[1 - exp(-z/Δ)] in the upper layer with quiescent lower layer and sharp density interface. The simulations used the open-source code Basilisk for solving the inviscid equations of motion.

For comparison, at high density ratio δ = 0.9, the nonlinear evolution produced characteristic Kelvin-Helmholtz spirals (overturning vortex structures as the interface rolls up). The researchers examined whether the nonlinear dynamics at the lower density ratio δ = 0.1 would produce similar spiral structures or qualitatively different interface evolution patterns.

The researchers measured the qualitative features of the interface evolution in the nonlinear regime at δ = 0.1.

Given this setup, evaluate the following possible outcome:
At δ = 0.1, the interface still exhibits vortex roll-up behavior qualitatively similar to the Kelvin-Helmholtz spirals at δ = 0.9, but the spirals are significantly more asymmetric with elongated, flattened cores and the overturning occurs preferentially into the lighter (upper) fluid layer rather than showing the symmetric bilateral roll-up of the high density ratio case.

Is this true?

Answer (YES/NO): NO